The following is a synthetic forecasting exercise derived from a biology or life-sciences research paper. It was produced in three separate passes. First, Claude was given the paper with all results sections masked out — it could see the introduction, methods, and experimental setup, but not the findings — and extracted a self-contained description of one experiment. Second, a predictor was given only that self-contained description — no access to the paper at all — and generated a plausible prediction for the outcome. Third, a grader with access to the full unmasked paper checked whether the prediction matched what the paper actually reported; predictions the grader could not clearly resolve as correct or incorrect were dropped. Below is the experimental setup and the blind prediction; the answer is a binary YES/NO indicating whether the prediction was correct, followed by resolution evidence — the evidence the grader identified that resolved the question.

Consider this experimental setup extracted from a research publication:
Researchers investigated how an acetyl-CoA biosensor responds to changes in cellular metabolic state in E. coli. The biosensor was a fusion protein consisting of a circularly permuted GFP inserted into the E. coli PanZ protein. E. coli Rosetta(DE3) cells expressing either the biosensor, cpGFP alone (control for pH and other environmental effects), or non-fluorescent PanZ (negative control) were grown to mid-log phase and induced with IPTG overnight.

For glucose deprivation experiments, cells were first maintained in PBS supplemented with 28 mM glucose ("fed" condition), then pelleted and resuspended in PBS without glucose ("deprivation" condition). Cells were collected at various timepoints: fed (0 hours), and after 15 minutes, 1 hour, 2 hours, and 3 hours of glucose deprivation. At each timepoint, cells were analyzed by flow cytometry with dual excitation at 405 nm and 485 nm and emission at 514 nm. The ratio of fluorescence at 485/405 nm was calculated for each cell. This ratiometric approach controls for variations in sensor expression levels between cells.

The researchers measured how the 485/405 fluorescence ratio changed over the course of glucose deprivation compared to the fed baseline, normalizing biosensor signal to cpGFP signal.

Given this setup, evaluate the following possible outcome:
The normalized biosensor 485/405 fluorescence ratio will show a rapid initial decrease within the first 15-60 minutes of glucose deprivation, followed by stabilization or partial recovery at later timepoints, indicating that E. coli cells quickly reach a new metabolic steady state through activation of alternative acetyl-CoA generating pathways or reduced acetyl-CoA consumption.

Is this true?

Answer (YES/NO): NO